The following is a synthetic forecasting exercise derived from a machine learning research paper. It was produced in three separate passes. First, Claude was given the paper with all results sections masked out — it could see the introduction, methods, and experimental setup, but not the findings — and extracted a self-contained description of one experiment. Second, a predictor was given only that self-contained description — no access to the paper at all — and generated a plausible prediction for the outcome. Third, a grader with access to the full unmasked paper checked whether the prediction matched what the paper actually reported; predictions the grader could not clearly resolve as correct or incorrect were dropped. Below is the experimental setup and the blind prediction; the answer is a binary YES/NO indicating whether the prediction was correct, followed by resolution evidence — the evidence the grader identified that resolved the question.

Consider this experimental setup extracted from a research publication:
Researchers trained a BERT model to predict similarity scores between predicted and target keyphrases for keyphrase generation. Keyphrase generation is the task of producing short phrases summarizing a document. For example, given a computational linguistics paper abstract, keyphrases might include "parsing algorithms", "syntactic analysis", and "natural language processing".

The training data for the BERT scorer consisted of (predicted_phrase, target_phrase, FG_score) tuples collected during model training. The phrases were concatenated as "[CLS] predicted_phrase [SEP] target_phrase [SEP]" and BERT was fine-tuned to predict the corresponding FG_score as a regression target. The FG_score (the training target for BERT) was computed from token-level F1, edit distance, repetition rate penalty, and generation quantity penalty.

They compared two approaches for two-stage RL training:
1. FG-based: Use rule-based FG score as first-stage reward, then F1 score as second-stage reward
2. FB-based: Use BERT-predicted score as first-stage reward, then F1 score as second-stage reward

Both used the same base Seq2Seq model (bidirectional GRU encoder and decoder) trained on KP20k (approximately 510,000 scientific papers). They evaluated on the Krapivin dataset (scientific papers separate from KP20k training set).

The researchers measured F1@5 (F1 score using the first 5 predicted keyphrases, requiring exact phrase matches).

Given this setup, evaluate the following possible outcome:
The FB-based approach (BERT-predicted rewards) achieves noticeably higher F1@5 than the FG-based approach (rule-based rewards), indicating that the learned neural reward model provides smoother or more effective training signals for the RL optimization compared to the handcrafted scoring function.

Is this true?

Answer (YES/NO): NO